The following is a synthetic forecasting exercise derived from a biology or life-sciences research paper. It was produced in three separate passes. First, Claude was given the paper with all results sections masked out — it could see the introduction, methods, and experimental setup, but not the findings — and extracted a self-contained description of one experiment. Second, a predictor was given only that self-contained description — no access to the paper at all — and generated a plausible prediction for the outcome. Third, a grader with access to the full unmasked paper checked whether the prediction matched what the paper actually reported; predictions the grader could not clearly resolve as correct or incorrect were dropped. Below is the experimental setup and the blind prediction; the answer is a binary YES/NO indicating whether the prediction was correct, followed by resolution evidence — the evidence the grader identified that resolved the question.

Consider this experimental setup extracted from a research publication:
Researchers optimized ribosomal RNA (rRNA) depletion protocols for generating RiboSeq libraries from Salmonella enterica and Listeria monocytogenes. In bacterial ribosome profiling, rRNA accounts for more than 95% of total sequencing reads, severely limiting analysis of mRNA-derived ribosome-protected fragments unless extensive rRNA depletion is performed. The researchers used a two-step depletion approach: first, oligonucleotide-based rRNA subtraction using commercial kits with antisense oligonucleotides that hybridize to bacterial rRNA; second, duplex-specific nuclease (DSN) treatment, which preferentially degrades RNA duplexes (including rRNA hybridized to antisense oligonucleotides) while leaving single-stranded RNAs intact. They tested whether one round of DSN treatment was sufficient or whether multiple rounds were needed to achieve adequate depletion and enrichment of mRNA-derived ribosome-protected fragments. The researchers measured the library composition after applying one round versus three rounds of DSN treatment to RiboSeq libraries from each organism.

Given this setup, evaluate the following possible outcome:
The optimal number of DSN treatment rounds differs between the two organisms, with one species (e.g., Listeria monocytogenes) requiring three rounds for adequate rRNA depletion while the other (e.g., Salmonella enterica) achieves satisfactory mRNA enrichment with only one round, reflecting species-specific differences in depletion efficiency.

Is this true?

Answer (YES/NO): YES